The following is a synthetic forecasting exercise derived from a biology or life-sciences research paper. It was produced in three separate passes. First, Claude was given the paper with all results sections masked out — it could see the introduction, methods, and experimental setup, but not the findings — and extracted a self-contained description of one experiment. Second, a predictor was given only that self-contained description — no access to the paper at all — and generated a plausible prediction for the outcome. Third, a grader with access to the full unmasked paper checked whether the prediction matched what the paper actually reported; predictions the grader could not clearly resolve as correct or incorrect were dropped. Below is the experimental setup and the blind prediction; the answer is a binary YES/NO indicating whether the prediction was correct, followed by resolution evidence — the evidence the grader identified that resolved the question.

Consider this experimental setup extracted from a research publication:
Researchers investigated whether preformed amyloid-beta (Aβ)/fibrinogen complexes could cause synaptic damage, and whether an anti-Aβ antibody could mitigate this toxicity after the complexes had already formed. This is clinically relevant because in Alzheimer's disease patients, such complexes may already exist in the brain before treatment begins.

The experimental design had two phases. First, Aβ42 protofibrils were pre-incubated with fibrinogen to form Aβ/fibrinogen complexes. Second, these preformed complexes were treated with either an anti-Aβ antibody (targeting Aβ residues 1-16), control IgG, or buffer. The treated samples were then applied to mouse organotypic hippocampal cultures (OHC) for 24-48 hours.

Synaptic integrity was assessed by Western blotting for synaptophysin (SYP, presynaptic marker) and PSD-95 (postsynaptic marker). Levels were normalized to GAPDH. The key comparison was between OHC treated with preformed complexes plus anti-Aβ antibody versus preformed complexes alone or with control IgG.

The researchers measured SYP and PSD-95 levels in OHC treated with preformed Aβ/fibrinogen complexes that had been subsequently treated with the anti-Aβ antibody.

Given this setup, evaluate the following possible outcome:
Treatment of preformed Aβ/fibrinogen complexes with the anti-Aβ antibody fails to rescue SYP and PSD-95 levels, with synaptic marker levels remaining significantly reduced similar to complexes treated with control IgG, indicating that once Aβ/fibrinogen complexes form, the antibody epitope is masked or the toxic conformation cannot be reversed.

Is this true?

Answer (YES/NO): NO